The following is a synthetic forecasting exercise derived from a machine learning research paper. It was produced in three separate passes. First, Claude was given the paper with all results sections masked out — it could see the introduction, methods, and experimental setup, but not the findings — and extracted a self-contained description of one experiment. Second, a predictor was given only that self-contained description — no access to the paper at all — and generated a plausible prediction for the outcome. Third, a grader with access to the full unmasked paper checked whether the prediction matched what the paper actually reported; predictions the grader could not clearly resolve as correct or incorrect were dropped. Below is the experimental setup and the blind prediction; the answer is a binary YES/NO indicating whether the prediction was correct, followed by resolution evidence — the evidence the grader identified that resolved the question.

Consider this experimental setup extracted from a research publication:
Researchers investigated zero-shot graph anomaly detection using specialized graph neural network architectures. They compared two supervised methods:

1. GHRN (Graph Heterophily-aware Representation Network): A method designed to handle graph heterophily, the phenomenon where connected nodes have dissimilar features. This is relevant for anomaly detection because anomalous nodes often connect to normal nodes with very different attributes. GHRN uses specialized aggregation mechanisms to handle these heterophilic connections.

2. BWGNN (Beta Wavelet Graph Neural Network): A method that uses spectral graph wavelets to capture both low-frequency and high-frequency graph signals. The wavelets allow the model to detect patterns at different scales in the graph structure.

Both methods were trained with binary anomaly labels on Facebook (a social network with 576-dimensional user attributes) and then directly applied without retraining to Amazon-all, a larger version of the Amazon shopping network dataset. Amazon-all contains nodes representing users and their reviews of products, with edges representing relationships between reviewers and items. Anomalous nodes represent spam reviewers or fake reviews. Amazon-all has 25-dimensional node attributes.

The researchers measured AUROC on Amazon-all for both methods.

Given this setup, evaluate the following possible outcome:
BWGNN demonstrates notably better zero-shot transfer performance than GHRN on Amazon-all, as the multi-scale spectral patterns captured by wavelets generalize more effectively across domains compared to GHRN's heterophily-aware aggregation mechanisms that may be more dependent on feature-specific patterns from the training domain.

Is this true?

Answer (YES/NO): NO